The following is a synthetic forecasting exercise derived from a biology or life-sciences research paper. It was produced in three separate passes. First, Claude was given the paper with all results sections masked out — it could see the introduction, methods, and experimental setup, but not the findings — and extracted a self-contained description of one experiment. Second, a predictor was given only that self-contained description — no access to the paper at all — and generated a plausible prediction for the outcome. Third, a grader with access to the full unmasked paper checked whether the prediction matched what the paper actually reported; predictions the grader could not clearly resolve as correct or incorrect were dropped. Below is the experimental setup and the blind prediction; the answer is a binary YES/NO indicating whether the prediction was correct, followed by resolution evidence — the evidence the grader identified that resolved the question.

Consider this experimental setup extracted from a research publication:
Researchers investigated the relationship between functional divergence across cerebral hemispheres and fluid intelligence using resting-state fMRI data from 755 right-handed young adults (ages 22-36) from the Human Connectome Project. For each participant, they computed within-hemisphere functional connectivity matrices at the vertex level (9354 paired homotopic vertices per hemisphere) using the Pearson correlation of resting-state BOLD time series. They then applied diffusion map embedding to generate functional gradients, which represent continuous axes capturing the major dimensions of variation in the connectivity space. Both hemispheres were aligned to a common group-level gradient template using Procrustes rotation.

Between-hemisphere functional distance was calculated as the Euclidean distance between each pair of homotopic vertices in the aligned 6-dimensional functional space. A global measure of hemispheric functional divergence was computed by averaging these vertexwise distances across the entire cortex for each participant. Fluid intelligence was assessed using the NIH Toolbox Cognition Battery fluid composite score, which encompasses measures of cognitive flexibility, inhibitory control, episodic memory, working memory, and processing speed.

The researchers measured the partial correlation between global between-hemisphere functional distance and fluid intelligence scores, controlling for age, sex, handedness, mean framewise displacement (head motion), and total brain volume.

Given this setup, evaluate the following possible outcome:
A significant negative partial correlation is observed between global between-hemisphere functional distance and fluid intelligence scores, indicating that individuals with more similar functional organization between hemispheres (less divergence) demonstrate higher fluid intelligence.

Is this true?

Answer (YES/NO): NO